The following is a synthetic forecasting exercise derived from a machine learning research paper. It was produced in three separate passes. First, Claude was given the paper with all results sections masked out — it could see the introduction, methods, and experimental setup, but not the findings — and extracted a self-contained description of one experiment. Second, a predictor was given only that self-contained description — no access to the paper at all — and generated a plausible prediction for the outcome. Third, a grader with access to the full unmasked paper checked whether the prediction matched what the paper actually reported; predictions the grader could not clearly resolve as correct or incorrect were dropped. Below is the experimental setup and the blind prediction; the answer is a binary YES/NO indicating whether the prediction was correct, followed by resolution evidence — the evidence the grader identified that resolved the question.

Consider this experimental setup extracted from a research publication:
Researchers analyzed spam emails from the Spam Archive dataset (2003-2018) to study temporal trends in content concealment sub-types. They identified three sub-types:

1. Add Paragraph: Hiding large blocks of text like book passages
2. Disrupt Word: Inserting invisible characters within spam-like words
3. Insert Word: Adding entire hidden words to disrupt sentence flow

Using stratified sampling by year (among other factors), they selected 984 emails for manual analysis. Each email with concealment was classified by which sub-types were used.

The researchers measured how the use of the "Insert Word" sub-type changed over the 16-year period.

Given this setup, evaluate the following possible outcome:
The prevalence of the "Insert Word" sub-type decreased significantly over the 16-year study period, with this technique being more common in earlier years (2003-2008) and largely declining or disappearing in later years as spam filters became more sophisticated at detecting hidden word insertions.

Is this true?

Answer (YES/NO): YES